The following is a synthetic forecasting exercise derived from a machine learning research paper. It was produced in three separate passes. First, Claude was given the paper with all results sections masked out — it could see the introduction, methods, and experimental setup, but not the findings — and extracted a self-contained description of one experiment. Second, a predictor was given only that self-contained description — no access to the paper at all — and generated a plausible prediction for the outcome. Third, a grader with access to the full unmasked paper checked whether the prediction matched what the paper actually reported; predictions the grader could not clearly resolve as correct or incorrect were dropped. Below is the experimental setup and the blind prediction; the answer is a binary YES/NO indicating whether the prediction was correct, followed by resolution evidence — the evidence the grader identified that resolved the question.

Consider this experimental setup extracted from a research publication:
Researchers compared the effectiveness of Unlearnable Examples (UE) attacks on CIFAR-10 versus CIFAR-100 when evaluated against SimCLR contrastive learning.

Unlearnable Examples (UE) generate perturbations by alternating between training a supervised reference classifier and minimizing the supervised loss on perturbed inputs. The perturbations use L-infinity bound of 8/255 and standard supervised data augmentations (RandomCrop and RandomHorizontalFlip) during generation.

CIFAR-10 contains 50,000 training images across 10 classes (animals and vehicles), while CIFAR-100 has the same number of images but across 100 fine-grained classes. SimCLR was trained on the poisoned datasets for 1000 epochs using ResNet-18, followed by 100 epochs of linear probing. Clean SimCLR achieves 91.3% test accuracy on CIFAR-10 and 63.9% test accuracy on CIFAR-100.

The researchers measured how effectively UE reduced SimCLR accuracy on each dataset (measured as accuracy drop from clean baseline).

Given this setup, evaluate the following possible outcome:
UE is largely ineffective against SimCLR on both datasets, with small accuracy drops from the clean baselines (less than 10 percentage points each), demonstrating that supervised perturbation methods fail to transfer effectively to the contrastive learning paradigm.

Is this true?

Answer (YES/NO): YES